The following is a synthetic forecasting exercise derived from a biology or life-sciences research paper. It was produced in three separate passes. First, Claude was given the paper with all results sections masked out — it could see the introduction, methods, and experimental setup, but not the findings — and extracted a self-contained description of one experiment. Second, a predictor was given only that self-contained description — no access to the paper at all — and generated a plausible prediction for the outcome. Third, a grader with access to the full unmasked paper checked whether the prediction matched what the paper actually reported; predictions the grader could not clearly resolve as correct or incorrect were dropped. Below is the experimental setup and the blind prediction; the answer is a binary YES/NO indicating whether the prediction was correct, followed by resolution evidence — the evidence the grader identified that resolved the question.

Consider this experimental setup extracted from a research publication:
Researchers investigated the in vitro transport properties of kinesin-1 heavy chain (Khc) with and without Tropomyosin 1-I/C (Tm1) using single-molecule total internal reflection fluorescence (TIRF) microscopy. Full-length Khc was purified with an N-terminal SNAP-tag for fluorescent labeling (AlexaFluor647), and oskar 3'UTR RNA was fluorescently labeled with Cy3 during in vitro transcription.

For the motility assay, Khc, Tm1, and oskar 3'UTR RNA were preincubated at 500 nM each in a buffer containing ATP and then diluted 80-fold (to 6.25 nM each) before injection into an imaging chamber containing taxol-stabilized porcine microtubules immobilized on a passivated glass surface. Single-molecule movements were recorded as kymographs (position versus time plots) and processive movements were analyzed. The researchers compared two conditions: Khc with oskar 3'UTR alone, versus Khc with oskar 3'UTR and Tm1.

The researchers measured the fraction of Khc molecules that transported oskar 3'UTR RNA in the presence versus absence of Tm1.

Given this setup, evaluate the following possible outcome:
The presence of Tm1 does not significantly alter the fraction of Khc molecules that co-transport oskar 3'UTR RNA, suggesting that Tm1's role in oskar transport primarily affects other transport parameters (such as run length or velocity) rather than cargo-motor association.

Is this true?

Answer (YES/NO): YES